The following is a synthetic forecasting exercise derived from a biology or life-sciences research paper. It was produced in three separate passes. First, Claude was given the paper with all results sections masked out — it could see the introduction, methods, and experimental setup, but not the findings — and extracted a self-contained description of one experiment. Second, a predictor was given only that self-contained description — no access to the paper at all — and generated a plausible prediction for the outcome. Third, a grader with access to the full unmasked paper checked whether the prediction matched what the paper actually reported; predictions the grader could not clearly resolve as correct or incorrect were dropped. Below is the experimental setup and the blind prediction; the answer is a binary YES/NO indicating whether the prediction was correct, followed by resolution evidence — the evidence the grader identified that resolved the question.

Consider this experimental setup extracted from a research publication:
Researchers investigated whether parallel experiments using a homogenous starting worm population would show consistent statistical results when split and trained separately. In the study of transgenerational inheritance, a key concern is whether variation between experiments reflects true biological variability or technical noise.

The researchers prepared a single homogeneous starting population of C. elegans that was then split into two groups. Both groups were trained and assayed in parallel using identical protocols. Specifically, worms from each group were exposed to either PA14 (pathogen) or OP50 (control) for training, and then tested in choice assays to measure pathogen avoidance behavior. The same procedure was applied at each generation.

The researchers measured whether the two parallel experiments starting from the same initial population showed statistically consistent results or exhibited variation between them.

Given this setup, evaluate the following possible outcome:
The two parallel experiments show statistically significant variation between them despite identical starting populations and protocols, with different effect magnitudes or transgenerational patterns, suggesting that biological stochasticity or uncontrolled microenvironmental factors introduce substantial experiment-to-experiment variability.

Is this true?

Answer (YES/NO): YES